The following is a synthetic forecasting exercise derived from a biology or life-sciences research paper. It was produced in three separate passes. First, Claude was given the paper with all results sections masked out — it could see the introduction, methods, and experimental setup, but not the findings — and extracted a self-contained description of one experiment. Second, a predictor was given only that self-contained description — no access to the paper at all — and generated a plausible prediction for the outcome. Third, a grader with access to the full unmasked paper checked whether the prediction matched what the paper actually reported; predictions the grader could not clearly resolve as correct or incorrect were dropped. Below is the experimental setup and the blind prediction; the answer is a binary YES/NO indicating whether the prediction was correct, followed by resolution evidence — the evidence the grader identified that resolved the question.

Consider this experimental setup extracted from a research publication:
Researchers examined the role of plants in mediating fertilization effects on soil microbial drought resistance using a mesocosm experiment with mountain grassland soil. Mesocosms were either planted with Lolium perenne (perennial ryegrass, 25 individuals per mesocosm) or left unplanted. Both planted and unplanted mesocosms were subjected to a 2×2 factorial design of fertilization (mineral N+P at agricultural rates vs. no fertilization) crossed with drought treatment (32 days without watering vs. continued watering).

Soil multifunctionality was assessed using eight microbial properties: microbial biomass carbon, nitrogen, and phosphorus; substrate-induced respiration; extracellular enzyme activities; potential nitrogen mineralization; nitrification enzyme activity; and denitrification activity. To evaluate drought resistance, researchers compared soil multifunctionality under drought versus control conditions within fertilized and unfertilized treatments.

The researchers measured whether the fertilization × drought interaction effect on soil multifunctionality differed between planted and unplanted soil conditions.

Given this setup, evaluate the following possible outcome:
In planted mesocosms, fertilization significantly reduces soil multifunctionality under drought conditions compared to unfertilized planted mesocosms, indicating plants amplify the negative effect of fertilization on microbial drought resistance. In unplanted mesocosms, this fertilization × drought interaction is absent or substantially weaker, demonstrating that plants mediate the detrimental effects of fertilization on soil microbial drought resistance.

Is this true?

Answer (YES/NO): YES